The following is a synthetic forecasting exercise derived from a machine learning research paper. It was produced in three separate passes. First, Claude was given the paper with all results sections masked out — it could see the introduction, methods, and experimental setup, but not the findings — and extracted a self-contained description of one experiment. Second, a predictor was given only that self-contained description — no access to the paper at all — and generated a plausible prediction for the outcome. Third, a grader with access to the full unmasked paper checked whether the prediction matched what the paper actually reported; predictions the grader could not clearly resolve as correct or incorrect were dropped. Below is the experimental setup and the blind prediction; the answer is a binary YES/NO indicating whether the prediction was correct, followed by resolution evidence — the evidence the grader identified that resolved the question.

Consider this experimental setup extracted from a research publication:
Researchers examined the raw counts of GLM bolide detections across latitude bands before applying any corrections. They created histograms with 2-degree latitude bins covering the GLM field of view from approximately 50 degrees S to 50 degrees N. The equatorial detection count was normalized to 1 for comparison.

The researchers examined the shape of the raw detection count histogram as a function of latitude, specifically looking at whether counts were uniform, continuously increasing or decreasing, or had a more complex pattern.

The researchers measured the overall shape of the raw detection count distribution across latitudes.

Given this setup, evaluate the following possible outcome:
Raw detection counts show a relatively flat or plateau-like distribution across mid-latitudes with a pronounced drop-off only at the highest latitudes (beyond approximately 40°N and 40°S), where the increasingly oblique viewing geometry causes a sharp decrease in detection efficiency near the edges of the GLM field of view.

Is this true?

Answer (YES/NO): NO